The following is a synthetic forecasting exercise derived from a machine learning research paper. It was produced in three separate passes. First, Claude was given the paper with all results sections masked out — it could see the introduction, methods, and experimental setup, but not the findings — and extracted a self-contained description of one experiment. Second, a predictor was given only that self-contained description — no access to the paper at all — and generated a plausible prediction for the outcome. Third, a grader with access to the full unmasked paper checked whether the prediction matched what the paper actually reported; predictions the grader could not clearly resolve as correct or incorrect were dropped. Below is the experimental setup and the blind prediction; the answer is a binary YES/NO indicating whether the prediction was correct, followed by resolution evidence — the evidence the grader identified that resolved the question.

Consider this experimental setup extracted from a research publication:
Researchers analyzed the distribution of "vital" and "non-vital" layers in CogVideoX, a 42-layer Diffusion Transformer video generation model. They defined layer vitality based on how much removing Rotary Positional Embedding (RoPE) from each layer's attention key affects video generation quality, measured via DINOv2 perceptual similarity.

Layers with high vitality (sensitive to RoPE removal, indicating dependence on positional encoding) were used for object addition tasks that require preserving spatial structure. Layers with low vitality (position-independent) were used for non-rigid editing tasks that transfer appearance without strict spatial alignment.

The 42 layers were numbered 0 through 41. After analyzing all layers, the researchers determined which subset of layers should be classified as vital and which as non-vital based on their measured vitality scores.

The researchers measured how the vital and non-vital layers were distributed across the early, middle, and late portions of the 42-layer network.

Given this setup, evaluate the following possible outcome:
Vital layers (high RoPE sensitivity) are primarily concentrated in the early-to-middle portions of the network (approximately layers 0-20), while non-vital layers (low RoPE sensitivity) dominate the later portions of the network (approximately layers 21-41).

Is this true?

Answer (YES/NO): YES